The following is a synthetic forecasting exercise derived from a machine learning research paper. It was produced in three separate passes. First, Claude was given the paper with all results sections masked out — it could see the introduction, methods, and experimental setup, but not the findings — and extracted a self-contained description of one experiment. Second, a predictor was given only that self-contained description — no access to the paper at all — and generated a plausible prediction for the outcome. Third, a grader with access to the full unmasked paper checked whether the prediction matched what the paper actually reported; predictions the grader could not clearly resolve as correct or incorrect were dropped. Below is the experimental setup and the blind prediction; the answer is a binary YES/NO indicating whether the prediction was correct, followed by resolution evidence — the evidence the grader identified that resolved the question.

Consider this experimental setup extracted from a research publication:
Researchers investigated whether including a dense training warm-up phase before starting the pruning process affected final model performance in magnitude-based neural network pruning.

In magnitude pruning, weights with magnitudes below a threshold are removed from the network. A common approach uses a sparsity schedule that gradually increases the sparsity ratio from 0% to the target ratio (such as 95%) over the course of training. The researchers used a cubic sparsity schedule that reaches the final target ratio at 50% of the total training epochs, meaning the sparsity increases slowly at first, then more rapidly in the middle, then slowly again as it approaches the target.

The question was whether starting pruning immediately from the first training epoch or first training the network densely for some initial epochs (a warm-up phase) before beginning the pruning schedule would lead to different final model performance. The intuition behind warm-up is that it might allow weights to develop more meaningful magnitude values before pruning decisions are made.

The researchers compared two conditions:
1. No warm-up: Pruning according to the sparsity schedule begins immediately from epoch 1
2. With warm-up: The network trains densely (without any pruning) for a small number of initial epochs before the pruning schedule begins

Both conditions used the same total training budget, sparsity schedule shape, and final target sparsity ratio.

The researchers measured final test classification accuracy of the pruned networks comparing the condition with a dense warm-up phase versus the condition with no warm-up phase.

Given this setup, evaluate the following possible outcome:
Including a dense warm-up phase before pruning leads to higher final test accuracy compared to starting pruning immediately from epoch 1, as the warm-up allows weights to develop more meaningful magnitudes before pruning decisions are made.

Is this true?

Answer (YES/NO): NO